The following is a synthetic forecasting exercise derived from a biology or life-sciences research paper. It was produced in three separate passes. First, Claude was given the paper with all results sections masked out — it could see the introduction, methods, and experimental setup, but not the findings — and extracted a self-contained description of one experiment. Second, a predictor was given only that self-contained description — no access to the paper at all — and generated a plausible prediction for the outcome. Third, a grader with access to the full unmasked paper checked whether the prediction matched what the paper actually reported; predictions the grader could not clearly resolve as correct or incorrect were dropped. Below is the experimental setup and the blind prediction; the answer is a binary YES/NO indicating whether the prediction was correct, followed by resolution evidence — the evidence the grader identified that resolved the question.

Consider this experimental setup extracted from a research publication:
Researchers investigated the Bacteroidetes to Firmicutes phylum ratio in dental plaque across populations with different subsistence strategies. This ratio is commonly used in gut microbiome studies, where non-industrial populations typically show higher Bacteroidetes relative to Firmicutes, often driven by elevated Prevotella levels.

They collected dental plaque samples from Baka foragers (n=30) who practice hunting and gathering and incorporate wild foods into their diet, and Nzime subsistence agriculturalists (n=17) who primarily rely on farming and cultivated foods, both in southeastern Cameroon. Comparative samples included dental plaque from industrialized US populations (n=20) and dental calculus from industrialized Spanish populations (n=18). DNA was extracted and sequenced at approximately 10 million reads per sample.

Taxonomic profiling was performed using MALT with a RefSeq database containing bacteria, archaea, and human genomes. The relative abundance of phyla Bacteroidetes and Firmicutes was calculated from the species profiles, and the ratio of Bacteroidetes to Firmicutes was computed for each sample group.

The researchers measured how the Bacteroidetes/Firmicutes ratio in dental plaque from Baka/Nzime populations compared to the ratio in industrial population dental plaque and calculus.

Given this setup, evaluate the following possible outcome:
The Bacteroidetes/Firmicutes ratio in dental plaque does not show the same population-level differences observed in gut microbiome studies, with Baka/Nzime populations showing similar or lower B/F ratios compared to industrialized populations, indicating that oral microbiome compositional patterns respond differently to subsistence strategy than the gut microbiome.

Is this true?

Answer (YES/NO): YES